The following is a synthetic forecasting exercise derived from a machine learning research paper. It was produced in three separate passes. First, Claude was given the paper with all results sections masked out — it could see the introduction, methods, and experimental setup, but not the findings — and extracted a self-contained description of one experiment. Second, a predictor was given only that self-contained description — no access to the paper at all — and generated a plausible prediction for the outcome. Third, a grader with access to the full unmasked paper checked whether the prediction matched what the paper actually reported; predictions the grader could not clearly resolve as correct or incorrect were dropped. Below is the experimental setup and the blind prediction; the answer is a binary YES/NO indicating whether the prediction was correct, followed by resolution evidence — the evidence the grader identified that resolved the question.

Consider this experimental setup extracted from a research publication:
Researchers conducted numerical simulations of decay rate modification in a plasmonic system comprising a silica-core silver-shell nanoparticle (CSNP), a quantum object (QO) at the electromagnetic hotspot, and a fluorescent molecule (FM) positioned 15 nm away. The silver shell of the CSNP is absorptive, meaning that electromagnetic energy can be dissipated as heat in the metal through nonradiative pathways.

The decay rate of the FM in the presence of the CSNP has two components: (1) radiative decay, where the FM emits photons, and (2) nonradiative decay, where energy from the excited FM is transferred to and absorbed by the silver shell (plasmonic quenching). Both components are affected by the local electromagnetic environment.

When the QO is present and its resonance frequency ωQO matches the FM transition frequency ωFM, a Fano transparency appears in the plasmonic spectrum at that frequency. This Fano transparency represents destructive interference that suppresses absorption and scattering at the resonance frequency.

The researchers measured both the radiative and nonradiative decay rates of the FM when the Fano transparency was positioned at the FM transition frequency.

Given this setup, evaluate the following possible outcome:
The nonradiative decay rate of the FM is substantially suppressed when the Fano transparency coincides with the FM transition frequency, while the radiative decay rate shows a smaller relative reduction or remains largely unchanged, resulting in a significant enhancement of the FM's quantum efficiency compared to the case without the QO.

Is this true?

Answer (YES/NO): NO